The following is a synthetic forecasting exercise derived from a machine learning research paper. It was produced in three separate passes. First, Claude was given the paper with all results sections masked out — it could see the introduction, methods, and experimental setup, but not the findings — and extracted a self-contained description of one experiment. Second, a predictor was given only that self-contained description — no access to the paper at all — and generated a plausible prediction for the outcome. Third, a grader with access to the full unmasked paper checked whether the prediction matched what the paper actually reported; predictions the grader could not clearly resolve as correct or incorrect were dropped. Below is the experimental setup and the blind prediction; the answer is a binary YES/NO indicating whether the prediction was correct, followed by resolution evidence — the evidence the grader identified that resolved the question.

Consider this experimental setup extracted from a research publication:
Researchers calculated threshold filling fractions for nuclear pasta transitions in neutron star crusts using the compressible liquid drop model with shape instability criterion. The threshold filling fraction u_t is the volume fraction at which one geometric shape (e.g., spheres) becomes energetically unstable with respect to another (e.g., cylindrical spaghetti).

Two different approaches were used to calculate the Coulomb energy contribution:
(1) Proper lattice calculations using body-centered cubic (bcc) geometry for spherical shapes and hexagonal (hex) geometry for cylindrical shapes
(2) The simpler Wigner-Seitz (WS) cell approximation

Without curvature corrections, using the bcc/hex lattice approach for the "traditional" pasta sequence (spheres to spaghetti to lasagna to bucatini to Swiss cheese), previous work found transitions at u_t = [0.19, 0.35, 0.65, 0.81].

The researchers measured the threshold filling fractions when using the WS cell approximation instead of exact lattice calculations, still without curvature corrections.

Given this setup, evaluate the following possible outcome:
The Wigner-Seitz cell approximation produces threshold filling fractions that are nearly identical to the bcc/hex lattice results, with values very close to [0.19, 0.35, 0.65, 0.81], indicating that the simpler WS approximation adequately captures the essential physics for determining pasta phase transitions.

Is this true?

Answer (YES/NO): NO